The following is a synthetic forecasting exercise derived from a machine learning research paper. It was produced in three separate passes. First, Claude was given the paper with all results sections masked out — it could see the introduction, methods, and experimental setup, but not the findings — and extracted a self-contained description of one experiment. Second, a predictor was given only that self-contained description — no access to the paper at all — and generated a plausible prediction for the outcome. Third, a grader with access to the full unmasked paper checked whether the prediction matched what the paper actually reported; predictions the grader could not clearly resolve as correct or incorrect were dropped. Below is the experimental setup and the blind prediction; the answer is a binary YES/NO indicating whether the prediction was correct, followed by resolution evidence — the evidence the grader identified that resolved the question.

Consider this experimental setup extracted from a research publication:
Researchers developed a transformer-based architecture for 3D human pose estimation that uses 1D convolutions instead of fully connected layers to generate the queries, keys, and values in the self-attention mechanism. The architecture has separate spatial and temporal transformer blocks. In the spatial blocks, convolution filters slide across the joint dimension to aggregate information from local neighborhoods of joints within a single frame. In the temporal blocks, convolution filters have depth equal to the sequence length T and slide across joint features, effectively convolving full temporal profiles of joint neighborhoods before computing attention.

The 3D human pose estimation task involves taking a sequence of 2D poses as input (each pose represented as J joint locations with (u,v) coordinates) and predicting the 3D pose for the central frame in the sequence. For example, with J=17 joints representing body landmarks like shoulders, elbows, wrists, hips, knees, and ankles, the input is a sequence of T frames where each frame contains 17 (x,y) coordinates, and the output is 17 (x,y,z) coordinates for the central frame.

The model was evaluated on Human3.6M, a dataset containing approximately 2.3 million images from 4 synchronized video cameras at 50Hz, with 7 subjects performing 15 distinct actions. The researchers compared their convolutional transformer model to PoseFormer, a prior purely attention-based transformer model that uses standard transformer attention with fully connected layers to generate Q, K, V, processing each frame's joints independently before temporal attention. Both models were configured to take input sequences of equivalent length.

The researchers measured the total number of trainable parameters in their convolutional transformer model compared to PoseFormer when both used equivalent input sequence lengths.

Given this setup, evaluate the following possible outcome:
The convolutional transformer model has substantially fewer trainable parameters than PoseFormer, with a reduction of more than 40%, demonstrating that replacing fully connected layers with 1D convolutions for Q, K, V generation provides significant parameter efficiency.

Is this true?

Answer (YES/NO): YES